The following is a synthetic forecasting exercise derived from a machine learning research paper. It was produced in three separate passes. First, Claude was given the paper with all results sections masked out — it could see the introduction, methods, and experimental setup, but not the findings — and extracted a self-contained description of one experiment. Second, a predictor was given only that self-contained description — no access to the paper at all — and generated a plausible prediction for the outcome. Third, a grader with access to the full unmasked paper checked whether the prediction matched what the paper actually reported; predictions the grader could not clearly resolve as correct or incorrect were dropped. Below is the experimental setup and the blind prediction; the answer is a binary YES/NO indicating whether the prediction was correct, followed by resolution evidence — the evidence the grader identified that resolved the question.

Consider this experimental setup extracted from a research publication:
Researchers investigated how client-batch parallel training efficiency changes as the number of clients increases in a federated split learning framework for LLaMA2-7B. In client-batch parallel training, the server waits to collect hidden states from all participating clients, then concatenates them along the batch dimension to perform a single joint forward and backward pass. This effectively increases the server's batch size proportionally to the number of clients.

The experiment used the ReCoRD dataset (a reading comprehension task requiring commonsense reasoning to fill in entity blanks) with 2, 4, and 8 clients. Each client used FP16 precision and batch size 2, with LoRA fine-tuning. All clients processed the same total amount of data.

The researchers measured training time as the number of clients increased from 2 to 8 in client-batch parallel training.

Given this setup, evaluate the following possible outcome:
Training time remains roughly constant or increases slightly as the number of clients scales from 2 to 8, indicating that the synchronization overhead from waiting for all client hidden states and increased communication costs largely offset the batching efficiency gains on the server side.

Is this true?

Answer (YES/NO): NO